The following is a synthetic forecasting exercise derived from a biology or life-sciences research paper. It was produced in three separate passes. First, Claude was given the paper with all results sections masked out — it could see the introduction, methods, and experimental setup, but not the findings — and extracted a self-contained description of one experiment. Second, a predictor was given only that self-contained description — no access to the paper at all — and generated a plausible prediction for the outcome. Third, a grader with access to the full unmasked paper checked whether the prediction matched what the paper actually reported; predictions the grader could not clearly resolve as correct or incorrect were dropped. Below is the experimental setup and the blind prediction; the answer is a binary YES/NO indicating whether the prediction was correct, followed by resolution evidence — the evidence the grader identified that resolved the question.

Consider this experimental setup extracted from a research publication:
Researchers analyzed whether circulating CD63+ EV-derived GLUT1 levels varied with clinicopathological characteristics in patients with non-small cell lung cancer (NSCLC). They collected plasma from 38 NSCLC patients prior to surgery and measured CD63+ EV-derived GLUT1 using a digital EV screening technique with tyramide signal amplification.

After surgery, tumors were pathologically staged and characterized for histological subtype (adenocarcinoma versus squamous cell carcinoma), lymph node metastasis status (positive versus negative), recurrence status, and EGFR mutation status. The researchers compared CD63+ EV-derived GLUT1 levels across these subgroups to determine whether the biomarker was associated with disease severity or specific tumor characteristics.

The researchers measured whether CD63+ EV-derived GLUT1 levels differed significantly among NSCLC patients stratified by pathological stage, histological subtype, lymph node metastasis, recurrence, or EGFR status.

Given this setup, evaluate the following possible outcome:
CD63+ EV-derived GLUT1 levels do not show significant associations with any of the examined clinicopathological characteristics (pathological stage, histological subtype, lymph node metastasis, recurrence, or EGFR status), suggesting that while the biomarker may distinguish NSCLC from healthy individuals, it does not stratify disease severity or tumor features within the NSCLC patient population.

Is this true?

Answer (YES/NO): YES